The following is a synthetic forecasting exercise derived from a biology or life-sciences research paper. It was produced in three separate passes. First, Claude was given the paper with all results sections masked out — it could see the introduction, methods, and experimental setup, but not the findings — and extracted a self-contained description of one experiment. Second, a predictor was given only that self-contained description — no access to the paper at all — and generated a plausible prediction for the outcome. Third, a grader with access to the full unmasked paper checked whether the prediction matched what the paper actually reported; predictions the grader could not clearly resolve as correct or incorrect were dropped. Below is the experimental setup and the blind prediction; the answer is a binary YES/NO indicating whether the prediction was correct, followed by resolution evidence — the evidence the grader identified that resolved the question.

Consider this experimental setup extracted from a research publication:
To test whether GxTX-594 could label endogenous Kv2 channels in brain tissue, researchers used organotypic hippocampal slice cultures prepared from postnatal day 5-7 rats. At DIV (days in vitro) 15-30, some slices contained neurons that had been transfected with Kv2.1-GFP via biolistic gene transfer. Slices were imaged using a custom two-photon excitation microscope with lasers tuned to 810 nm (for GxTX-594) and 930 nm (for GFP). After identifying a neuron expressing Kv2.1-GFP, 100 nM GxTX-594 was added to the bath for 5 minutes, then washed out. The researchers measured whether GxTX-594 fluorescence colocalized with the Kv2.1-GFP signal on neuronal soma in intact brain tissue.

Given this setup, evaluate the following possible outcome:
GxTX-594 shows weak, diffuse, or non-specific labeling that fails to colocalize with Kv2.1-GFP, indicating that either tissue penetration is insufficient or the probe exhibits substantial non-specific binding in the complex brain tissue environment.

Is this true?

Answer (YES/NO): NO